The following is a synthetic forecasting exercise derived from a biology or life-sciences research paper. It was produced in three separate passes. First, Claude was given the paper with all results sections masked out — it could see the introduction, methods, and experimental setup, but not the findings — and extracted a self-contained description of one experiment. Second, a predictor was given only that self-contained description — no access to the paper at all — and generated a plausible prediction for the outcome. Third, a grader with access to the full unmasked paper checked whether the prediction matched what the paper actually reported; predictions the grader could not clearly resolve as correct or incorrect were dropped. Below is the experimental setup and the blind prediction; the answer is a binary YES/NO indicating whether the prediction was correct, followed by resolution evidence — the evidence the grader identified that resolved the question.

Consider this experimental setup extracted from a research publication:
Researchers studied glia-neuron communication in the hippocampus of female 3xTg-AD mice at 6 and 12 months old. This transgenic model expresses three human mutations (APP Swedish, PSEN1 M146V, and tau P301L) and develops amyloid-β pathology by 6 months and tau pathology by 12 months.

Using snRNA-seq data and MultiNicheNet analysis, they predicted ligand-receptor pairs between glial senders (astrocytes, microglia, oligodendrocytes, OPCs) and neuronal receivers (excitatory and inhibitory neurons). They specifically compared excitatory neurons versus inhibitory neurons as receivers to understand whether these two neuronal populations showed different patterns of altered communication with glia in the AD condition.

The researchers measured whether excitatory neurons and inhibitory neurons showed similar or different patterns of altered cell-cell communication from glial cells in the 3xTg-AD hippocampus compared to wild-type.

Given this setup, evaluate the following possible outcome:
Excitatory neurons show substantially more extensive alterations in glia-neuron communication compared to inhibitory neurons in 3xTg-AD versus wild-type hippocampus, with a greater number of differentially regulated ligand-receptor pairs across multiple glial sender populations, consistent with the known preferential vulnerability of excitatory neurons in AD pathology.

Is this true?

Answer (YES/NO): NO